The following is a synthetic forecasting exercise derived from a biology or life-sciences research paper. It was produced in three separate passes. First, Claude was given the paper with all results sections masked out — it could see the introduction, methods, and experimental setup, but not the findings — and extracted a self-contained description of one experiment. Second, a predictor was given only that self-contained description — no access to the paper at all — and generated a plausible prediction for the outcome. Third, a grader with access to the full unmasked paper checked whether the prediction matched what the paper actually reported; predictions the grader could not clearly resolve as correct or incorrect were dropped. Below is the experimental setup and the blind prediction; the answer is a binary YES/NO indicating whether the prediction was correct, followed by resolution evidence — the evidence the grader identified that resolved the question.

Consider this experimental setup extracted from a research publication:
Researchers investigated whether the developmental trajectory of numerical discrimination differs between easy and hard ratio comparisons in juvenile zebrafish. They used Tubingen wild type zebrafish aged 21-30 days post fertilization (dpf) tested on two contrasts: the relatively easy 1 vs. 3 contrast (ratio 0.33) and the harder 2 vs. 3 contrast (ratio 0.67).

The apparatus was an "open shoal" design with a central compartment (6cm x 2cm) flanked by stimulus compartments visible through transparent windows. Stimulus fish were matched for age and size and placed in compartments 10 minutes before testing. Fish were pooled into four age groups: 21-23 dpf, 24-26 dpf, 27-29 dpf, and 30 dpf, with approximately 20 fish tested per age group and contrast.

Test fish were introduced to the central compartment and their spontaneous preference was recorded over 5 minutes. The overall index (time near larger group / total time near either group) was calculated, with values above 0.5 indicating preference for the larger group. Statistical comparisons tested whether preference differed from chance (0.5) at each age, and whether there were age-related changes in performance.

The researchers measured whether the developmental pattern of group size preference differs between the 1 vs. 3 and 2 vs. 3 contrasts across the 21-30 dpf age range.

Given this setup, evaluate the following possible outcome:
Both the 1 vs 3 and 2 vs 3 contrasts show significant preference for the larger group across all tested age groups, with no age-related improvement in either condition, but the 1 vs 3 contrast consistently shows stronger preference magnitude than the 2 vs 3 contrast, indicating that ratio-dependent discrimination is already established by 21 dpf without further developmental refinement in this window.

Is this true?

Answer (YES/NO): NO